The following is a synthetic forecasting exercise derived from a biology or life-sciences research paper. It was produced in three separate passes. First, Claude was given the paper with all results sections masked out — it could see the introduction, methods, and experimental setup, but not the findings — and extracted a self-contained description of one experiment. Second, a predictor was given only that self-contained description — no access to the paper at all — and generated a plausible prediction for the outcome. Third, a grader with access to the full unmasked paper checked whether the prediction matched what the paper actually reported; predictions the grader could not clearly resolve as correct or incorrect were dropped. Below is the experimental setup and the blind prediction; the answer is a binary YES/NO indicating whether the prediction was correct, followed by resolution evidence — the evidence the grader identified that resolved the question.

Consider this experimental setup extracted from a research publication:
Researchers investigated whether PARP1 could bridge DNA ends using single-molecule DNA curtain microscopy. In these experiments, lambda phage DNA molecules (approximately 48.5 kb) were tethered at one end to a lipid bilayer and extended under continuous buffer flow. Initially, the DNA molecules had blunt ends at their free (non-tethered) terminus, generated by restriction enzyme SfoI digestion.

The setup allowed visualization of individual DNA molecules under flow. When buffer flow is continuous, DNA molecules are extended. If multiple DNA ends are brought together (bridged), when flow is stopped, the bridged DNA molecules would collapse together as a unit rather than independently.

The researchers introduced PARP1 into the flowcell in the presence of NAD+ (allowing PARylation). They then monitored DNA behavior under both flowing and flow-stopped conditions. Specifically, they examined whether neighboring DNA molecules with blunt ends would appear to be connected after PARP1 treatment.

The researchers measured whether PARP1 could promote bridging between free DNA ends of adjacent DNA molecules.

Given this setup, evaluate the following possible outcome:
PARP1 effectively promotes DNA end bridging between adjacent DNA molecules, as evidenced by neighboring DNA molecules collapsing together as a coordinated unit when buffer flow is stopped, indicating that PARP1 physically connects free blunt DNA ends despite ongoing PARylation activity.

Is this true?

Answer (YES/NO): YES